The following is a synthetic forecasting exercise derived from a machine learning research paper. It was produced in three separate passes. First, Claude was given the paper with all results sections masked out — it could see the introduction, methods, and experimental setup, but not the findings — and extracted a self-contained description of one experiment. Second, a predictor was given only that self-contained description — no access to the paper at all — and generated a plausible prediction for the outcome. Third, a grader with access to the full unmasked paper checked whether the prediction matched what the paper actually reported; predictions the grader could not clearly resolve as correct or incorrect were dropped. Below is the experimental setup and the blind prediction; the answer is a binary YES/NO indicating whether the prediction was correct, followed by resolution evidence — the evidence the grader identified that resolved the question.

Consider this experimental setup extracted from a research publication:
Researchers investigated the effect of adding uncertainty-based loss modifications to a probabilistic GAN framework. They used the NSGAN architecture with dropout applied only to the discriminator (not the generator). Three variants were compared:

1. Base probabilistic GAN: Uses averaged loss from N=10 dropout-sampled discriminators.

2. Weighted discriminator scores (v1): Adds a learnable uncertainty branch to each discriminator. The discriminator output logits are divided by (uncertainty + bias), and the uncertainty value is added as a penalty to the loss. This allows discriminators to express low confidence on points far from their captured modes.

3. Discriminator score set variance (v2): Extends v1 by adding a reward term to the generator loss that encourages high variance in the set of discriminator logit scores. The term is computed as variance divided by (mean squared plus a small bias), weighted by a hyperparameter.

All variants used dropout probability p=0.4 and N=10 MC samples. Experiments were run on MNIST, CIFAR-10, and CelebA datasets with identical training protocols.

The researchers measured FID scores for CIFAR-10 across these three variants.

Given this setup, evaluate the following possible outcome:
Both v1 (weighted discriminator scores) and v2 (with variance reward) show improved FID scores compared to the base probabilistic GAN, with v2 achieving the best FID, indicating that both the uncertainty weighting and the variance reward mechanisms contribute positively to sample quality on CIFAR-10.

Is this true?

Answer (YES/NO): YES